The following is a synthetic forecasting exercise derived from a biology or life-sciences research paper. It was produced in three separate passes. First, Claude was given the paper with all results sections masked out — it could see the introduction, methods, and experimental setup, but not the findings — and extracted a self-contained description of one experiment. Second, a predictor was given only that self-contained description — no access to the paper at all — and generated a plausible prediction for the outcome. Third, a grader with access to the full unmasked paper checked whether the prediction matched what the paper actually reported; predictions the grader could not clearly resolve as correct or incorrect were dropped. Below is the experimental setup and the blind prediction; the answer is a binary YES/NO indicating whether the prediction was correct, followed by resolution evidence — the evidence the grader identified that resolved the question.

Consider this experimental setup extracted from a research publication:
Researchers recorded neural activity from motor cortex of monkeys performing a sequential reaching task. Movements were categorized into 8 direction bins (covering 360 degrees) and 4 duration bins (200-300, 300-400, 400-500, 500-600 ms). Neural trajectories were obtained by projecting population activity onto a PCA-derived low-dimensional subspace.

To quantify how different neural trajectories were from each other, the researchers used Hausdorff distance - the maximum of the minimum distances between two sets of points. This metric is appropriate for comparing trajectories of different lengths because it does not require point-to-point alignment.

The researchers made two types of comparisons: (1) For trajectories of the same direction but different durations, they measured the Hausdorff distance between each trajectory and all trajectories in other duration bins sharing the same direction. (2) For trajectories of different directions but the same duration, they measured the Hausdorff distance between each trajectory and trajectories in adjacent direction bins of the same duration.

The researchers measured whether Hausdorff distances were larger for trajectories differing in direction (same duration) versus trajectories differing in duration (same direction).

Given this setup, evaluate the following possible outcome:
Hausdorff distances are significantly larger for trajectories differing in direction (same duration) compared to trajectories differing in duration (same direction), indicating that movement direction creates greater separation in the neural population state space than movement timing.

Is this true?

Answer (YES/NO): YES